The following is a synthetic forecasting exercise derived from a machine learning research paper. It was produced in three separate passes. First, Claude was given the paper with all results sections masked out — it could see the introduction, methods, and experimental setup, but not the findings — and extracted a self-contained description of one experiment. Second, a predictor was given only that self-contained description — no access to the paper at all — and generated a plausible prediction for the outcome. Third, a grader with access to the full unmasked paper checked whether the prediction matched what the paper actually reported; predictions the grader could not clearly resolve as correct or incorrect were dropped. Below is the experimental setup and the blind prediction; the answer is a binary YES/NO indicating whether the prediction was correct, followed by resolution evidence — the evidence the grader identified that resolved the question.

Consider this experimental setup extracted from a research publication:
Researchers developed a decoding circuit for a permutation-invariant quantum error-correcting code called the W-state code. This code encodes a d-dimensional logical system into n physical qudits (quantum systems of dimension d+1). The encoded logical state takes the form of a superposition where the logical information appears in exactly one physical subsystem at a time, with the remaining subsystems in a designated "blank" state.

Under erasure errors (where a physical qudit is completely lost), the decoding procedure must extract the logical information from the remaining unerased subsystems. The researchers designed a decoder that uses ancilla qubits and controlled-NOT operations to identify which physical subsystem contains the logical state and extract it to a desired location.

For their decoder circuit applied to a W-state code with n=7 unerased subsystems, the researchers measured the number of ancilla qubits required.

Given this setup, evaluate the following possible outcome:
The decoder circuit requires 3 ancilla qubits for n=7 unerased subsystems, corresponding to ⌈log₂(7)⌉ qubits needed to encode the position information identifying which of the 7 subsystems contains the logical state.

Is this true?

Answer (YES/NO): YES